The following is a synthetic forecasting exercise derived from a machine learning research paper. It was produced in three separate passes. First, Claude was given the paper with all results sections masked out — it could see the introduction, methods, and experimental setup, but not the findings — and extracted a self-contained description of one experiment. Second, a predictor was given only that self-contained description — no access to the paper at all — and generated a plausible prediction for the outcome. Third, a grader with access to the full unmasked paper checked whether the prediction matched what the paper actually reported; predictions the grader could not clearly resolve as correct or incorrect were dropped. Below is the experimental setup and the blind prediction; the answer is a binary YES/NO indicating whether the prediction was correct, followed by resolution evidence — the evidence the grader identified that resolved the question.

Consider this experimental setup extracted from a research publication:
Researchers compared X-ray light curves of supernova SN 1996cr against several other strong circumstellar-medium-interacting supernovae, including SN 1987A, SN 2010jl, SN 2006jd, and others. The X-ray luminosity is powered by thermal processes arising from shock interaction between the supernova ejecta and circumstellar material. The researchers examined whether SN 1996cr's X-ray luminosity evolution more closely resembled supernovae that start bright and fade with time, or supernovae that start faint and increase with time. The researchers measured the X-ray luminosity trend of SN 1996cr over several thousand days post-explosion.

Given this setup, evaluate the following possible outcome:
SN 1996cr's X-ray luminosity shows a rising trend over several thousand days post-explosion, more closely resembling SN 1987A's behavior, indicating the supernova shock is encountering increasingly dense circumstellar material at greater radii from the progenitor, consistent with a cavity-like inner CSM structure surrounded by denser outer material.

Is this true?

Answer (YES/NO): YES